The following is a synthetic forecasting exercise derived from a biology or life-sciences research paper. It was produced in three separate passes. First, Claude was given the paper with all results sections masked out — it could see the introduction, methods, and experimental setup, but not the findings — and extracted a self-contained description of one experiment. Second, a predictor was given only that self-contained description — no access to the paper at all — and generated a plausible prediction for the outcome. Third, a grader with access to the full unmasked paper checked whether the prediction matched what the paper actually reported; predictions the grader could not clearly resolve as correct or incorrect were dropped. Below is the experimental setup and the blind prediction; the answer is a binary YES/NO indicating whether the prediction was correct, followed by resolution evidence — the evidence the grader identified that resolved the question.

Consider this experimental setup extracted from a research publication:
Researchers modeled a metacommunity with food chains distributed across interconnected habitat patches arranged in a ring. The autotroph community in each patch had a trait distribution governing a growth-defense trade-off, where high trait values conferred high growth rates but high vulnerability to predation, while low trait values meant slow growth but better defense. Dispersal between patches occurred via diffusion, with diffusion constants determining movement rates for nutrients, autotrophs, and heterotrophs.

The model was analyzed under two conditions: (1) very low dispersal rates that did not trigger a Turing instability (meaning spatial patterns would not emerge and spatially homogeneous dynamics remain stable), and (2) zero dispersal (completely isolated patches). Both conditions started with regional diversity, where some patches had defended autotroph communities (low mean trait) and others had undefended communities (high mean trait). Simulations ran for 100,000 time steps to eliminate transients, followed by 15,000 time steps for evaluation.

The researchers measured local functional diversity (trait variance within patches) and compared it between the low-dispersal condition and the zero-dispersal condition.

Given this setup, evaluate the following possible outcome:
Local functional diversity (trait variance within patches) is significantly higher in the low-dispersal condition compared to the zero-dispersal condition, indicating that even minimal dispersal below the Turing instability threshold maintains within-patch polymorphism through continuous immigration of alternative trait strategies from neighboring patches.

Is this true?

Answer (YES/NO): YES